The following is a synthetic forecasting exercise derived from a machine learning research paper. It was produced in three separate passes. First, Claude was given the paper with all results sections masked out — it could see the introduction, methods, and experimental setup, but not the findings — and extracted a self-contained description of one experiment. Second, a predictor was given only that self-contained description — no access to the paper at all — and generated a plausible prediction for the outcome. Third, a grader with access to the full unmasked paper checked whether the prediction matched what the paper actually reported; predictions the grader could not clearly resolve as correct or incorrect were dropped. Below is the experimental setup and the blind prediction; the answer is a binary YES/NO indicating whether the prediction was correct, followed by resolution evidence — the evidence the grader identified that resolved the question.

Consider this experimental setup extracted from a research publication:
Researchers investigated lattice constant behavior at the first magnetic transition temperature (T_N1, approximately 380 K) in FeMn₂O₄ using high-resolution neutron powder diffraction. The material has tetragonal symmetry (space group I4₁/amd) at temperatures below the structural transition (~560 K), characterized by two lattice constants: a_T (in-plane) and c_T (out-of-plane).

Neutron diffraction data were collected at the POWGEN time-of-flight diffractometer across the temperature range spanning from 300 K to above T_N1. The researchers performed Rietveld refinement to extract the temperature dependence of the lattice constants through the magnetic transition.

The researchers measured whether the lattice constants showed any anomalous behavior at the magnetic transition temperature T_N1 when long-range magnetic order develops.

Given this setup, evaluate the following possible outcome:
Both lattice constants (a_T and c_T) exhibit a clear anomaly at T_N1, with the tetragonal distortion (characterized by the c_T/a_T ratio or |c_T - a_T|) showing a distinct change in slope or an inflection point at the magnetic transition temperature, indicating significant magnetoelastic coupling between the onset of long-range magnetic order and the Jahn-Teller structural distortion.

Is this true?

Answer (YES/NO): NO